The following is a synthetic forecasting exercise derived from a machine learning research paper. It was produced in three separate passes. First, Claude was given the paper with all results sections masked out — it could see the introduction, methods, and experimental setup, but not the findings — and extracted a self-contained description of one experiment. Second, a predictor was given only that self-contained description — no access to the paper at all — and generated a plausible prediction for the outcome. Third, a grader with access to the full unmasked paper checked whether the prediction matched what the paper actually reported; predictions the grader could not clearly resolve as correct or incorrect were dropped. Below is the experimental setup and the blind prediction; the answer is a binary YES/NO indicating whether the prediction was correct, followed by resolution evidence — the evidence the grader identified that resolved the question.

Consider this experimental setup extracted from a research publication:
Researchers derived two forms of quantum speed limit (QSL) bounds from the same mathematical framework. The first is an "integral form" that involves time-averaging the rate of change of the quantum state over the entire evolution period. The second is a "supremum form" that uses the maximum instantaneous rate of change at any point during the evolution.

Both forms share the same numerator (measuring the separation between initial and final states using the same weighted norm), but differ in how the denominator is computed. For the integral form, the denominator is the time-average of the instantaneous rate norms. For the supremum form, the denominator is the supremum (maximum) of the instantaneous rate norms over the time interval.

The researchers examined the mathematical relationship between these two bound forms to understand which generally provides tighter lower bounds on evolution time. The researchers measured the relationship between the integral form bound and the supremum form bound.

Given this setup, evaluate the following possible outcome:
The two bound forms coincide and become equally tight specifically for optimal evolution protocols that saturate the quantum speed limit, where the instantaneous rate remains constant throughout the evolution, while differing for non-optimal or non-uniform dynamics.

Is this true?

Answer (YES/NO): NO